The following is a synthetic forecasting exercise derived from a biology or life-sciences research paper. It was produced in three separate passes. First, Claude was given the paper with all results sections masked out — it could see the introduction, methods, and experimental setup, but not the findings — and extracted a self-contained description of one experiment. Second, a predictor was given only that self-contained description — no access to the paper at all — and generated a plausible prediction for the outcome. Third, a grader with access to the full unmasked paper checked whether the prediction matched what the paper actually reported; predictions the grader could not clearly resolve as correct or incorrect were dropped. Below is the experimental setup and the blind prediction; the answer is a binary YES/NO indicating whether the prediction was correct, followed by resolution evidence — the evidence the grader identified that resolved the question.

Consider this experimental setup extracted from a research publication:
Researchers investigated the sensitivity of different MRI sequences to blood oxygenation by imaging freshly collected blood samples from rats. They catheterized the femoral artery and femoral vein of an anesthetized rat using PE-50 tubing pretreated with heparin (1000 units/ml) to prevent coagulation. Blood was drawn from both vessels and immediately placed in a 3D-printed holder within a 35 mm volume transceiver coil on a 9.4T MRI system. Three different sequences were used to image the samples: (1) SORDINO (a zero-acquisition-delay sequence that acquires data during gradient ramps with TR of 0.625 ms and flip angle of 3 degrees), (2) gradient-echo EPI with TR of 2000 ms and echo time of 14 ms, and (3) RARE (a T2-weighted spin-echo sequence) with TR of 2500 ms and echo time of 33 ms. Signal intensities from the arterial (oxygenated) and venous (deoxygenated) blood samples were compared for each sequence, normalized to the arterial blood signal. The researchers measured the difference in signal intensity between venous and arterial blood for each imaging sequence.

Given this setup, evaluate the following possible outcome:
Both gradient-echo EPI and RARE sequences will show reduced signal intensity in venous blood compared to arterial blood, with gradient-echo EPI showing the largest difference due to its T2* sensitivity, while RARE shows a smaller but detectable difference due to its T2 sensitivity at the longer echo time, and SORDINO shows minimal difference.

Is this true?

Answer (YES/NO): NO